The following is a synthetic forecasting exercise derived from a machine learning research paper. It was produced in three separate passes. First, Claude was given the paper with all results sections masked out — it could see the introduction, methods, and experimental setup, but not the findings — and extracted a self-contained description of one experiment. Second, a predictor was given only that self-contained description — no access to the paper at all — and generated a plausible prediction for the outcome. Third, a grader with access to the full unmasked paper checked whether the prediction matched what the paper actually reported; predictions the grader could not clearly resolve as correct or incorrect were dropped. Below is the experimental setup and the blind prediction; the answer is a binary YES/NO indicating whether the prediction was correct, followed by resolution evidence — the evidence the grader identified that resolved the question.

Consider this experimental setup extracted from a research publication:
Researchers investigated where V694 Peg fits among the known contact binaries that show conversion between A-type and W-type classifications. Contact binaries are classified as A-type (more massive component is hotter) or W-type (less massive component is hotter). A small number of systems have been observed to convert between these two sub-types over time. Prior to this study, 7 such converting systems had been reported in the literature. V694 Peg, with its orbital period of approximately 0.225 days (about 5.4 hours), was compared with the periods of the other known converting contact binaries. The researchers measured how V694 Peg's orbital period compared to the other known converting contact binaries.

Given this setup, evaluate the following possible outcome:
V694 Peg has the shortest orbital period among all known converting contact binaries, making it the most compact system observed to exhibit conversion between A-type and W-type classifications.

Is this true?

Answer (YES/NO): YES